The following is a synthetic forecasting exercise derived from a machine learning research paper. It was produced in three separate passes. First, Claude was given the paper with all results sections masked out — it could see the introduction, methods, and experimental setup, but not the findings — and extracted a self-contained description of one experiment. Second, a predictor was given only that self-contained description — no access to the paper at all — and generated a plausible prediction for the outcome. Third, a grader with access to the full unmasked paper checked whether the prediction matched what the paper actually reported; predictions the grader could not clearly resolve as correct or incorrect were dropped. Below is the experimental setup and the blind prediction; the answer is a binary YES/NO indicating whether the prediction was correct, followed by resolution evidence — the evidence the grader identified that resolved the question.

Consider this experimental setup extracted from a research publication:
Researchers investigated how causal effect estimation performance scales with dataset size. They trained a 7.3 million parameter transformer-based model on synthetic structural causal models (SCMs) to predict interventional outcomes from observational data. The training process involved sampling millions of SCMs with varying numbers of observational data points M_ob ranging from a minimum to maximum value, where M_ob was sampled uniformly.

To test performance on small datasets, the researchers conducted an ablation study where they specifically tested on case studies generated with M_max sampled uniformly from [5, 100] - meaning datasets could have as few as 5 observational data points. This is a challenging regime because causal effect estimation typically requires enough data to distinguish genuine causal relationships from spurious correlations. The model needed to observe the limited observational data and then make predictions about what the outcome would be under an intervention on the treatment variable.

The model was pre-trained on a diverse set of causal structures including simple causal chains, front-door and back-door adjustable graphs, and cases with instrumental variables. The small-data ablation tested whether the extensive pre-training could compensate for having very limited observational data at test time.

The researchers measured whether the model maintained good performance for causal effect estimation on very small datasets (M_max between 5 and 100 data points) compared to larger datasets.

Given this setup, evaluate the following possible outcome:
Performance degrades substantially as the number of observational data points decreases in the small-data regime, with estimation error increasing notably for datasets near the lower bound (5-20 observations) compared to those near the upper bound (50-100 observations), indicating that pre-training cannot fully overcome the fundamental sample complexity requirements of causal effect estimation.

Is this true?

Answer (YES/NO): NO